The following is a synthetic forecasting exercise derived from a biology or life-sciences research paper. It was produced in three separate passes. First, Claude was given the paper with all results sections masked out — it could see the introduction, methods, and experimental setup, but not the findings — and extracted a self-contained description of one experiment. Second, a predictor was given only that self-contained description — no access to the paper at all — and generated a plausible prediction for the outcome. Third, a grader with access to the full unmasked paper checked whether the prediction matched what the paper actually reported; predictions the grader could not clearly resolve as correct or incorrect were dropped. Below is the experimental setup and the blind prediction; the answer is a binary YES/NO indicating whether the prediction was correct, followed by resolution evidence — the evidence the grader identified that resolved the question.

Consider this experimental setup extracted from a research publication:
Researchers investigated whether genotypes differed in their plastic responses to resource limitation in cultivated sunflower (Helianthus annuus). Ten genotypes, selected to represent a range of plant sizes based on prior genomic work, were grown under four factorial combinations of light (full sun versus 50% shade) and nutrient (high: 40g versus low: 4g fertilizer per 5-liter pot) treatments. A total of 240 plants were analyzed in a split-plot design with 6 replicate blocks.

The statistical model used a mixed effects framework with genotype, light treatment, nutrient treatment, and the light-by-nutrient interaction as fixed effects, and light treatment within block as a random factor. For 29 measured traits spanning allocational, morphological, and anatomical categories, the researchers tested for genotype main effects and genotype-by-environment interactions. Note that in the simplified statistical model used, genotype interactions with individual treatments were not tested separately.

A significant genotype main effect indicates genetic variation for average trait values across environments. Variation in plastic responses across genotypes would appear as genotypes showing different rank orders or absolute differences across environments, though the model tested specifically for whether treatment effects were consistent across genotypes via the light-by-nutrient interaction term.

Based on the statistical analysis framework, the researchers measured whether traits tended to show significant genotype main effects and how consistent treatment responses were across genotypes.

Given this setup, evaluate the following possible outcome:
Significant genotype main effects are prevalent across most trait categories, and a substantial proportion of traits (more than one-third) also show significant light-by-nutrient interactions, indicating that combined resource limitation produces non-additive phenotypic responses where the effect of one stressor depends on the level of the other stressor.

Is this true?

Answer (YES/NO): NO